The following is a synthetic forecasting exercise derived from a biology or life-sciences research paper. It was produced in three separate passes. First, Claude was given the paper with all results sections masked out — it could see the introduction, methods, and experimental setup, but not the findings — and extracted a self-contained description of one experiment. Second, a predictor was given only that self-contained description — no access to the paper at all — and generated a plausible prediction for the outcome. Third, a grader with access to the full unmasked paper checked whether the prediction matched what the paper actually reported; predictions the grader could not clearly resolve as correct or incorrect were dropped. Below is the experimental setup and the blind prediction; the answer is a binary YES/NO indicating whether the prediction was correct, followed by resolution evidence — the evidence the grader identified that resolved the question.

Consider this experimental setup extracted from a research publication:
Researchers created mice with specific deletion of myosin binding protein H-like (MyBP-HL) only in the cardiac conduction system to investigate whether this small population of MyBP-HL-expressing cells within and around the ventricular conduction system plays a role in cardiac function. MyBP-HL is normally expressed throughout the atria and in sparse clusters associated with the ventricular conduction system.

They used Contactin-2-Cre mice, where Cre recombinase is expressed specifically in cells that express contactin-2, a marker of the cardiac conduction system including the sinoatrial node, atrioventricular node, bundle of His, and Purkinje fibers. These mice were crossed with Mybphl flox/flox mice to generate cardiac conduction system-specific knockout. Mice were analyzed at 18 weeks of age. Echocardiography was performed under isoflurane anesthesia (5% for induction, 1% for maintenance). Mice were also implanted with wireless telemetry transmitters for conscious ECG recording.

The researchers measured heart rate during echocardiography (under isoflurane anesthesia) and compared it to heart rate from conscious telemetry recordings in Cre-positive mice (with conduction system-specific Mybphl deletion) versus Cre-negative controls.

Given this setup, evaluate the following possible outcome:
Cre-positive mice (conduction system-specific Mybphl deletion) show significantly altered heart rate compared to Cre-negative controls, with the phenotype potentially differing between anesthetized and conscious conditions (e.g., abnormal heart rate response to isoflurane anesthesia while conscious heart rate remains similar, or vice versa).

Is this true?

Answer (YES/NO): YES